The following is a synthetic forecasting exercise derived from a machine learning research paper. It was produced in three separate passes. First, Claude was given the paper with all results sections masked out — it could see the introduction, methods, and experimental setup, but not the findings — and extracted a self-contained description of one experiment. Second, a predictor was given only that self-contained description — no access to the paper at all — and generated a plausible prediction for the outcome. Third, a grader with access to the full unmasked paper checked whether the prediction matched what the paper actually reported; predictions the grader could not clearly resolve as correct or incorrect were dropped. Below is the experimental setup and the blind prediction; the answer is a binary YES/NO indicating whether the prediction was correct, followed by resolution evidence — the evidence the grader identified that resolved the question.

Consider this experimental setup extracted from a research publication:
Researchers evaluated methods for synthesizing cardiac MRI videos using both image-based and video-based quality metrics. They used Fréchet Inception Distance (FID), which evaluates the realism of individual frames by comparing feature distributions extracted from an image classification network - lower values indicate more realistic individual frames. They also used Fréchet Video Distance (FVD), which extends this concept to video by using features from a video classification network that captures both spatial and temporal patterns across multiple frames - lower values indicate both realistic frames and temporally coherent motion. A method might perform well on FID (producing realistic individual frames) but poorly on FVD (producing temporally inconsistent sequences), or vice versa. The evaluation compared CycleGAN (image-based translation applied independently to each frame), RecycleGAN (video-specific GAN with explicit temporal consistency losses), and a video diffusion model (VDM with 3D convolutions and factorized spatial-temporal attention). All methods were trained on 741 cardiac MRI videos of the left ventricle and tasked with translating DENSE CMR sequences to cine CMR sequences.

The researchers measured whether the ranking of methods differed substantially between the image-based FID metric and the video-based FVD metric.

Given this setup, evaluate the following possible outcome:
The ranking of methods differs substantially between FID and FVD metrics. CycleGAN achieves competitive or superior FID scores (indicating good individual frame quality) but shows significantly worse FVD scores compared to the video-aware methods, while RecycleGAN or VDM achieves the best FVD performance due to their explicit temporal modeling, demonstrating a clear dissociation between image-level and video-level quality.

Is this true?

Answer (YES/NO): NO